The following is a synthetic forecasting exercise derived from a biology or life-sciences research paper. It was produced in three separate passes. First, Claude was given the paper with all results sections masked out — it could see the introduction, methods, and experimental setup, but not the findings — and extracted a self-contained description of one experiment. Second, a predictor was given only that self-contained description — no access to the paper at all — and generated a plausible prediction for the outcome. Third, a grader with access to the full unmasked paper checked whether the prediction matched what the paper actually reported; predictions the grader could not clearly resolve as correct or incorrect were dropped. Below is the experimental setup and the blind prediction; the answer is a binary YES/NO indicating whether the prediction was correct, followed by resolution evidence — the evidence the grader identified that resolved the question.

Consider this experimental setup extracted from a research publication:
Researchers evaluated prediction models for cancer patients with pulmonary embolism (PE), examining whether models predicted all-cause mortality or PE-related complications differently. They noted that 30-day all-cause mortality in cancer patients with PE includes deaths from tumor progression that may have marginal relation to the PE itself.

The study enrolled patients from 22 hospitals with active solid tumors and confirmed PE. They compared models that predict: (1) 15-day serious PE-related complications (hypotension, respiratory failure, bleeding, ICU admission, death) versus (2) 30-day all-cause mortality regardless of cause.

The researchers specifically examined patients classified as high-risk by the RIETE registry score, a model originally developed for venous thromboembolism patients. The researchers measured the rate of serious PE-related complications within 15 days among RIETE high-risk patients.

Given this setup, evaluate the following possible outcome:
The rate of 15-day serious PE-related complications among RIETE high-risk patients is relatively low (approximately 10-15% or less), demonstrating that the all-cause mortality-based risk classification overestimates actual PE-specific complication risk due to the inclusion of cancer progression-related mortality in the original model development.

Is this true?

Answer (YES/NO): NO